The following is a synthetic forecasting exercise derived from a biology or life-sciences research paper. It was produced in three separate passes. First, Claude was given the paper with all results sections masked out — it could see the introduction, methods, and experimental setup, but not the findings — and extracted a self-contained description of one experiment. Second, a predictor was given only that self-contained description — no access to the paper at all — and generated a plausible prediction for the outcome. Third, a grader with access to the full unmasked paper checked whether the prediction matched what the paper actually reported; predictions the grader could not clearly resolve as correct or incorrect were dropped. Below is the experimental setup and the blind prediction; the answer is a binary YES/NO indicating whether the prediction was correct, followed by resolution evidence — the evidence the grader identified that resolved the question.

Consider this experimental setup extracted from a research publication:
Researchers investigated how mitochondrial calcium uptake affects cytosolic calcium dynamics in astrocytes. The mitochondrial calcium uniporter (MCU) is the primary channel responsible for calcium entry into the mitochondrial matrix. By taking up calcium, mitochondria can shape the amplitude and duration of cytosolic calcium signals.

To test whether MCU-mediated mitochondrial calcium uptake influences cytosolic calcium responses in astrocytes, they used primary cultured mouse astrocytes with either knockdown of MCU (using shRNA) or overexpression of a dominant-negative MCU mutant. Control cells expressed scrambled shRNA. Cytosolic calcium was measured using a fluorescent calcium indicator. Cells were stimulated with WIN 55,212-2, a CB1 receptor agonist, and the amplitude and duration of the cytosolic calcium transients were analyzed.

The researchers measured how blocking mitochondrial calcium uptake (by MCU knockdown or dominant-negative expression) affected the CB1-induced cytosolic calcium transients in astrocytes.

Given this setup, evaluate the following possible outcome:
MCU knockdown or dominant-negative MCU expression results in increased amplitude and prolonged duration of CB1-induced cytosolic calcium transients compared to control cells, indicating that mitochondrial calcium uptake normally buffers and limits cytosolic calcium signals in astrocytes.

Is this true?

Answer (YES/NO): NO